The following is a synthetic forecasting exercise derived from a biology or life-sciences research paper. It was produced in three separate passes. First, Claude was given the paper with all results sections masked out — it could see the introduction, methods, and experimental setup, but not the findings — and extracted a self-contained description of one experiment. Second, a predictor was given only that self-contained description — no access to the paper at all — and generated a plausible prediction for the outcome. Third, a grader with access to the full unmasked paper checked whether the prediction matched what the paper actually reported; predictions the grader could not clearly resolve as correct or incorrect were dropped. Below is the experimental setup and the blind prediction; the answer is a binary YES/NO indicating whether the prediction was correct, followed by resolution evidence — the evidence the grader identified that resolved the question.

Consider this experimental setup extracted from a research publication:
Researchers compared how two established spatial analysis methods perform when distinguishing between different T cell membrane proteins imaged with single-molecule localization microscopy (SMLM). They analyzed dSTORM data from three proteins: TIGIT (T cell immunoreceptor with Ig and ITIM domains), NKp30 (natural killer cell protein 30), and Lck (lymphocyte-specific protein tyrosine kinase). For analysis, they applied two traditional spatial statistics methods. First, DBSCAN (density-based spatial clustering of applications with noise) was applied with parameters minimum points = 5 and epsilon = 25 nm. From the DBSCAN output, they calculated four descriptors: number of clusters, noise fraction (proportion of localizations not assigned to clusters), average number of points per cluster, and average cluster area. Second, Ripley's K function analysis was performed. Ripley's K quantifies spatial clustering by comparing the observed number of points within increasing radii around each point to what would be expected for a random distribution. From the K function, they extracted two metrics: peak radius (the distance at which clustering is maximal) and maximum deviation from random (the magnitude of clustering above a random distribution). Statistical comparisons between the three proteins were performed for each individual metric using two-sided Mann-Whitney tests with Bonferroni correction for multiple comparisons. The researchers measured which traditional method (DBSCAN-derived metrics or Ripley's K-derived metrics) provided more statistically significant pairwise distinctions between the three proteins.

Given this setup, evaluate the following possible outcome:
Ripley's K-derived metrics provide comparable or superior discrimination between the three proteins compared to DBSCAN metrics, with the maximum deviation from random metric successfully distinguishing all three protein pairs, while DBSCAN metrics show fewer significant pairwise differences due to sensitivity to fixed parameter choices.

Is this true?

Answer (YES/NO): NO